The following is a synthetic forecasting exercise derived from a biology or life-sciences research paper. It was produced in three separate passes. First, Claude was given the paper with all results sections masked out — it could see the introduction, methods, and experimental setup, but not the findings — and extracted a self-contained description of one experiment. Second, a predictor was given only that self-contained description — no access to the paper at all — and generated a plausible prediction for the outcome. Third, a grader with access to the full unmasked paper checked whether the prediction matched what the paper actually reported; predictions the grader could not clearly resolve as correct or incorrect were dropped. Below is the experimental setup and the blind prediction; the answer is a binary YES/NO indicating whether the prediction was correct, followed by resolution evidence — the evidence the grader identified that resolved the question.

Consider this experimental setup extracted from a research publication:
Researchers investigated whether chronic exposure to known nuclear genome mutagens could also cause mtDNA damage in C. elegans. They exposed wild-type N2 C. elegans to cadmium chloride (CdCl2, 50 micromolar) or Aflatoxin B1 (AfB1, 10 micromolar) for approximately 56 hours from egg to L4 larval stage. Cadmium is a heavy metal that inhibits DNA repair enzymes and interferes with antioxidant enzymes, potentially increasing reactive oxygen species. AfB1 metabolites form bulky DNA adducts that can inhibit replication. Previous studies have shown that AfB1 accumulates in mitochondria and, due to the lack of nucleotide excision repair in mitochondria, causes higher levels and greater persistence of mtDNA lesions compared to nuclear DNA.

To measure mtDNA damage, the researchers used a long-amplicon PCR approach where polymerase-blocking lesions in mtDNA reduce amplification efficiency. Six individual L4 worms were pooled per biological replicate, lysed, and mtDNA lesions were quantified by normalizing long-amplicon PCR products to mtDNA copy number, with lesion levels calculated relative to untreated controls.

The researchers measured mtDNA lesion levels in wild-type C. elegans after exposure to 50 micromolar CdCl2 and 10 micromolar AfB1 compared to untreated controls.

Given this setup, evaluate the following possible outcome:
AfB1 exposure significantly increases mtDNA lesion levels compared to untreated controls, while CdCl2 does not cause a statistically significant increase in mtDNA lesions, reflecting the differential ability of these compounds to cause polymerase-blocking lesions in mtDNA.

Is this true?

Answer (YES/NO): NO